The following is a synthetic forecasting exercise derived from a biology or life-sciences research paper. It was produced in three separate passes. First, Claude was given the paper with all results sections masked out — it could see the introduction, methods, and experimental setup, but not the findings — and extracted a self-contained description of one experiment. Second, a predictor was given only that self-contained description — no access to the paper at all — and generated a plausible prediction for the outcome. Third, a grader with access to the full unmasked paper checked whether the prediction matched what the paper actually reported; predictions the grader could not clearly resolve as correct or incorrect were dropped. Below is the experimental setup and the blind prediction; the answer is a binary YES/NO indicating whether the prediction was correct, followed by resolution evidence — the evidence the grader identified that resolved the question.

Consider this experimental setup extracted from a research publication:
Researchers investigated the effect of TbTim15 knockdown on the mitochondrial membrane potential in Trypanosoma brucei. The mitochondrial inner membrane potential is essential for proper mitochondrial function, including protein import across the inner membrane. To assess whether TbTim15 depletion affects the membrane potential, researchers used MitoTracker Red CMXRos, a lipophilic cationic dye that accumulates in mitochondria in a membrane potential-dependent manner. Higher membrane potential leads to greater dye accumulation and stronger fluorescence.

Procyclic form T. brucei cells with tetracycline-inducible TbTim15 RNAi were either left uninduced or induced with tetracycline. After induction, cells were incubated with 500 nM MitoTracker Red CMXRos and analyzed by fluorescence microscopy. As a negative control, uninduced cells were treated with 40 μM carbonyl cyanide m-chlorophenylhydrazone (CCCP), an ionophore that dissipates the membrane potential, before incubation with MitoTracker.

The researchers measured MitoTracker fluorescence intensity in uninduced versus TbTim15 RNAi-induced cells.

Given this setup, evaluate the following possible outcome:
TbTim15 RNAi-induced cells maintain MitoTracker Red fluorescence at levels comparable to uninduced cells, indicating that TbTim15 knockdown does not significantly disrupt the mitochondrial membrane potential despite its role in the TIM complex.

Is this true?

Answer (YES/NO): YES